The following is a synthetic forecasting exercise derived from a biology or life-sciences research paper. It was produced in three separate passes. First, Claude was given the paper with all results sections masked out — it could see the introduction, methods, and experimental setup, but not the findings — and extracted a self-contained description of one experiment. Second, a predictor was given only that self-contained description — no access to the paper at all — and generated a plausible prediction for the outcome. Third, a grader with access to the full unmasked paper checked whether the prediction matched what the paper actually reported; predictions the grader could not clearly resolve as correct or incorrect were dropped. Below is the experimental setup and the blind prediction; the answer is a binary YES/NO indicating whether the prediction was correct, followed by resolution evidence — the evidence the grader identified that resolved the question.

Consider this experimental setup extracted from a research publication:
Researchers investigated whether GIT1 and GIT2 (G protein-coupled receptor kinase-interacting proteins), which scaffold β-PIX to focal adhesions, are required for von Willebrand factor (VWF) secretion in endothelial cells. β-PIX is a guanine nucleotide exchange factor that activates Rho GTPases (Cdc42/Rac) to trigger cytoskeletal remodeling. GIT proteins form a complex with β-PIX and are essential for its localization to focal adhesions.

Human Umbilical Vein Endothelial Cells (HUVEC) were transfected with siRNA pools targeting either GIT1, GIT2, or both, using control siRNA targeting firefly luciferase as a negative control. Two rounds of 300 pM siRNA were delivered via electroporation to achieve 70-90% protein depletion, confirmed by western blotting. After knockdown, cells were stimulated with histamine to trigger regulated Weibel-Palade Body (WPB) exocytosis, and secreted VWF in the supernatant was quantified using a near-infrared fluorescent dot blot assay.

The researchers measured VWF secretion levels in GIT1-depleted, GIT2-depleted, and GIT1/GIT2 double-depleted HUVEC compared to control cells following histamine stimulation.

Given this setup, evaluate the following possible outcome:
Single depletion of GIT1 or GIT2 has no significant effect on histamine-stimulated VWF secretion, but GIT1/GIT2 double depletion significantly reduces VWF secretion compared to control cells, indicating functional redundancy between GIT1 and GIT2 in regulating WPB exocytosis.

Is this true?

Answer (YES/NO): NO